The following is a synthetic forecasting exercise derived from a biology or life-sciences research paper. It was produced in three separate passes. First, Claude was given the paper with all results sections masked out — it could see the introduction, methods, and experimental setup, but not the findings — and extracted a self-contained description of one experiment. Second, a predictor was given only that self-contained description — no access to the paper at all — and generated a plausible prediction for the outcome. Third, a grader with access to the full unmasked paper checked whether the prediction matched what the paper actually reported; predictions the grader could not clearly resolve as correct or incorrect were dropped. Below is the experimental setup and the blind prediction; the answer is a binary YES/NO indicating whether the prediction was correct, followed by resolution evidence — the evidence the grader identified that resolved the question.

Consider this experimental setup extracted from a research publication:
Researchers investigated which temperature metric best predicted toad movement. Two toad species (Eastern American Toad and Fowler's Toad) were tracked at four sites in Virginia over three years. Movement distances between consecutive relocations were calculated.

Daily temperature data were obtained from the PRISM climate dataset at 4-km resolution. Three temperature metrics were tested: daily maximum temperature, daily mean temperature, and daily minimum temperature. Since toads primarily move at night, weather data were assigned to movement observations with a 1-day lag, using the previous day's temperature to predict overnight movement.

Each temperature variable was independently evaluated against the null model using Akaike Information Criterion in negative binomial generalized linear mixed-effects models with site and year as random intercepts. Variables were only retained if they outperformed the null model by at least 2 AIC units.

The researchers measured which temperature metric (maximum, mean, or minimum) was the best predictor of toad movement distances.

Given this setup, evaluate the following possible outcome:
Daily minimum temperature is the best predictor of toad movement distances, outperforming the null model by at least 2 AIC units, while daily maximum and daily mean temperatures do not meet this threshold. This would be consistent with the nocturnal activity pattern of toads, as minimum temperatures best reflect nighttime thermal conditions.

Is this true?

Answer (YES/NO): YES